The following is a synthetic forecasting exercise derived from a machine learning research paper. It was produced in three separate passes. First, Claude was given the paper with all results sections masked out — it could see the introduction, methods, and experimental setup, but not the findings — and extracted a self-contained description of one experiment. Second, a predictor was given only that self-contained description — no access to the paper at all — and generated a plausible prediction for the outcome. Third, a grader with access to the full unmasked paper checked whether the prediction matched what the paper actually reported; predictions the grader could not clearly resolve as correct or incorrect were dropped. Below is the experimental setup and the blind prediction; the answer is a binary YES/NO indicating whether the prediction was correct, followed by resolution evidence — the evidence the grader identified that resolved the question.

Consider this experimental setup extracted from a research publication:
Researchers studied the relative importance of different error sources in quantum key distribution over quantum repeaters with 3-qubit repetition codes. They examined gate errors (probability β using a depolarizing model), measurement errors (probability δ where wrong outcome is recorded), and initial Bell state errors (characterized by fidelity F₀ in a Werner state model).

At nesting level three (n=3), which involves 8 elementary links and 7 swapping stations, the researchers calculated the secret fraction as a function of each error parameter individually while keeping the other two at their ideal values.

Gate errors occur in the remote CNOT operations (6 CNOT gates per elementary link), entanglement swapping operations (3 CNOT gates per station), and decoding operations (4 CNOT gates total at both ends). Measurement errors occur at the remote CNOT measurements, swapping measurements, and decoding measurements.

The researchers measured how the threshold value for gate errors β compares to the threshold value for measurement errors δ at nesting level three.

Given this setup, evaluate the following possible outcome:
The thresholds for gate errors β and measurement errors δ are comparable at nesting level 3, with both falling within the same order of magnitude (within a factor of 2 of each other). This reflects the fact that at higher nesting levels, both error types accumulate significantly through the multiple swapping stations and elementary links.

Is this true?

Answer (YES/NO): NO